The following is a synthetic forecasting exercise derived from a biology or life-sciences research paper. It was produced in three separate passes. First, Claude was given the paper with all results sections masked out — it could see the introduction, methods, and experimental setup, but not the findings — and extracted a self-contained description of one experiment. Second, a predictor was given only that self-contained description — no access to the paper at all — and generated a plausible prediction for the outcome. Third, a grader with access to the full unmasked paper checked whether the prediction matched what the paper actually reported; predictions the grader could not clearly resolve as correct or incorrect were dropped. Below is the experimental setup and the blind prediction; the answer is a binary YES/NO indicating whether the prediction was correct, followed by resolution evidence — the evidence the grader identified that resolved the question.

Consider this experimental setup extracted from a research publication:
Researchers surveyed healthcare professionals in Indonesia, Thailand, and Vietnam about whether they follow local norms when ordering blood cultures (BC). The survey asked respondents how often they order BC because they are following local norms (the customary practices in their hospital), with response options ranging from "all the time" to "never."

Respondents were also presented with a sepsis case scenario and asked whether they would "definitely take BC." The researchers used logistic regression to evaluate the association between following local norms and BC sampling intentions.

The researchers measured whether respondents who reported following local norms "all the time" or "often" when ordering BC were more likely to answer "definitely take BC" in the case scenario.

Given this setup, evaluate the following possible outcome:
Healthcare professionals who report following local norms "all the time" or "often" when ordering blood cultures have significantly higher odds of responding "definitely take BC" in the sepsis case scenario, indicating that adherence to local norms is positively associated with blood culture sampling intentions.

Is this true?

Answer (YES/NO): YES